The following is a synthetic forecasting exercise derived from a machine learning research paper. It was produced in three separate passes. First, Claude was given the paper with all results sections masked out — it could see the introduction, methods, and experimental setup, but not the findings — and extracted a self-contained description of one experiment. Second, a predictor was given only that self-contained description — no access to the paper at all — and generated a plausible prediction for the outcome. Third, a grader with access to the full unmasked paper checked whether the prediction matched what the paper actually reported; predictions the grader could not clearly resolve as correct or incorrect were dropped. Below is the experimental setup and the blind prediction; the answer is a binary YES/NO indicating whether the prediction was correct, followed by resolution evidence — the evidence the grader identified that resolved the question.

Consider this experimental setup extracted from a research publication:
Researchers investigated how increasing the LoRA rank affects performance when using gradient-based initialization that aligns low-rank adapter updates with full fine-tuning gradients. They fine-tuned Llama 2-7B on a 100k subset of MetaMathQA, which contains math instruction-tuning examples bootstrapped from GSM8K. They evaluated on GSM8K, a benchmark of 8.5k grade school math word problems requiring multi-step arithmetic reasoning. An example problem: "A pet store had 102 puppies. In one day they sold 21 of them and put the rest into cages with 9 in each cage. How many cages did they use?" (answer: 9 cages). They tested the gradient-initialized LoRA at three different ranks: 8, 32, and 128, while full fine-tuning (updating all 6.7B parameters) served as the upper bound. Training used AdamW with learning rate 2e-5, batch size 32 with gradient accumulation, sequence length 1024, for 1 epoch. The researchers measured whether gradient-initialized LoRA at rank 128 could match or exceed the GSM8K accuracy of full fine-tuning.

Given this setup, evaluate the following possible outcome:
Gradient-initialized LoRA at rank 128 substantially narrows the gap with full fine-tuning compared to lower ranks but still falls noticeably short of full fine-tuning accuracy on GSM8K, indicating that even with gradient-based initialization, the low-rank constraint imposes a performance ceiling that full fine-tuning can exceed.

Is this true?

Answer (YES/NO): NO